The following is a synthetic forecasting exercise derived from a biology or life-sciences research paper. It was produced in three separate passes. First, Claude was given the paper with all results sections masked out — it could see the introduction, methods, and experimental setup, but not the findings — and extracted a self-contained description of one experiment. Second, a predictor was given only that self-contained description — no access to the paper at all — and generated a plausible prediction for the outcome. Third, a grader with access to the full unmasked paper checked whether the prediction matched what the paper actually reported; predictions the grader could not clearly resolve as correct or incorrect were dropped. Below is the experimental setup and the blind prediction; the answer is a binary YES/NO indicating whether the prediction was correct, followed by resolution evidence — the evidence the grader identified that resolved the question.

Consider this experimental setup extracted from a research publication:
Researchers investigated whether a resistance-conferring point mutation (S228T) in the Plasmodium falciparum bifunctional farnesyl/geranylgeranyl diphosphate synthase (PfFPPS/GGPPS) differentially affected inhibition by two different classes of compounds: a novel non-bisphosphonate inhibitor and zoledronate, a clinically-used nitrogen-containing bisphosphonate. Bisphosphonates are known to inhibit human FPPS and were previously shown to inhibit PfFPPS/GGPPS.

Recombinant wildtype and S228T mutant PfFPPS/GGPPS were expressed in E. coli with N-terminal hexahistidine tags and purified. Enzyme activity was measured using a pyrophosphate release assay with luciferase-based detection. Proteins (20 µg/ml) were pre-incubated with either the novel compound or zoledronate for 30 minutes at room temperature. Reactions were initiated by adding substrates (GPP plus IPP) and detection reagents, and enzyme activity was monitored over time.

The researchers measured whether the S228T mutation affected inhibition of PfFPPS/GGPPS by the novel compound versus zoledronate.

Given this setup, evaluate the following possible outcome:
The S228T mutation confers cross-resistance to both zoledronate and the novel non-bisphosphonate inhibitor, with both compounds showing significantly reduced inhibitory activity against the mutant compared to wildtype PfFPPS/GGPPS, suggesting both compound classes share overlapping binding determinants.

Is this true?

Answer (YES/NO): NO